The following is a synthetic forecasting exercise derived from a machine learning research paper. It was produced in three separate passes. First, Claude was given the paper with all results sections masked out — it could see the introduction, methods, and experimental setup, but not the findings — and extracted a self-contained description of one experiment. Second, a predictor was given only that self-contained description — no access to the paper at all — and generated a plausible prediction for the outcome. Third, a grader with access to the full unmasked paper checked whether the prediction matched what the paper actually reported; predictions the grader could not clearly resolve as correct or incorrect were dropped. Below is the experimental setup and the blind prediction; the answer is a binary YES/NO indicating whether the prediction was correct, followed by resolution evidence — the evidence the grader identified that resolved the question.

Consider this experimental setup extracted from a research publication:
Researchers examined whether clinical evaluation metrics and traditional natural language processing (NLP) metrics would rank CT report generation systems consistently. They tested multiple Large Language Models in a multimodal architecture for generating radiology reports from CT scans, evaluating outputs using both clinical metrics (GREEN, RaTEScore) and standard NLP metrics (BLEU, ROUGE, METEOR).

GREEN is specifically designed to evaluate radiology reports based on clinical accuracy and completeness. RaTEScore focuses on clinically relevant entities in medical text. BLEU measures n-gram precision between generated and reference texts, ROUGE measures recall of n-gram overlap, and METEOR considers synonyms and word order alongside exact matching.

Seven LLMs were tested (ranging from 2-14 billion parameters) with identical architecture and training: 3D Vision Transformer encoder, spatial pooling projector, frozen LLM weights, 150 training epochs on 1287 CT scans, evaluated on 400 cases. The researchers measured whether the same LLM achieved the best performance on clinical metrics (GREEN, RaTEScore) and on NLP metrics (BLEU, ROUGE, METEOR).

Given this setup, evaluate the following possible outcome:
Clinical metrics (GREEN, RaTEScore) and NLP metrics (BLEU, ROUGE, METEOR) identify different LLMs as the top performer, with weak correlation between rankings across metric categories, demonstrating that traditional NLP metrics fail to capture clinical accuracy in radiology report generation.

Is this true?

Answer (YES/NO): YES